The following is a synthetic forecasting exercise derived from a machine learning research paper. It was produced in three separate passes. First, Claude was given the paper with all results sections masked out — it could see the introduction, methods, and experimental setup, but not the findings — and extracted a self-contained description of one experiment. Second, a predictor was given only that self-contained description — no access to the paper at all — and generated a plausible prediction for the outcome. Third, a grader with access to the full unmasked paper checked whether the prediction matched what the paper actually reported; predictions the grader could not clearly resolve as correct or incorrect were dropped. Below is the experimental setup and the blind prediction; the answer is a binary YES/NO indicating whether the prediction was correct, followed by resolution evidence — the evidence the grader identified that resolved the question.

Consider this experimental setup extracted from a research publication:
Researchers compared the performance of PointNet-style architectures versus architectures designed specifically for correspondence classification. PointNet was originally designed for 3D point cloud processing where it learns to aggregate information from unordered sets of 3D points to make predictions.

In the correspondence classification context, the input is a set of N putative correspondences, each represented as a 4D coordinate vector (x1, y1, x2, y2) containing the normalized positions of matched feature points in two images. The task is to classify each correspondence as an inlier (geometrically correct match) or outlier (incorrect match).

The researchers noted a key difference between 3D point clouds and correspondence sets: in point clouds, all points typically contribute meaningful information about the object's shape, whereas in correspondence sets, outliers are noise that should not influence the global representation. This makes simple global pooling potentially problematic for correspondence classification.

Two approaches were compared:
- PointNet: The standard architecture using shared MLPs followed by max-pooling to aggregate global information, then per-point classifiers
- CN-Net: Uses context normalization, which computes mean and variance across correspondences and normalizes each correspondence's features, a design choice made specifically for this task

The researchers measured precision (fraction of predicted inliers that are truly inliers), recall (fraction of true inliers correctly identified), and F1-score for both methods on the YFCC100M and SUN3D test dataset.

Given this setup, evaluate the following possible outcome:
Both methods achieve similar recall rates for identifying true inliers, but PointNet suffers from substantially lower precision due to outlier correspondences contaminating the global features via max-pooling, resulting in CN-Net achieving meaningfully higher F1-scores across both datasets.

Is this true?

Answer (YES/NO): NO